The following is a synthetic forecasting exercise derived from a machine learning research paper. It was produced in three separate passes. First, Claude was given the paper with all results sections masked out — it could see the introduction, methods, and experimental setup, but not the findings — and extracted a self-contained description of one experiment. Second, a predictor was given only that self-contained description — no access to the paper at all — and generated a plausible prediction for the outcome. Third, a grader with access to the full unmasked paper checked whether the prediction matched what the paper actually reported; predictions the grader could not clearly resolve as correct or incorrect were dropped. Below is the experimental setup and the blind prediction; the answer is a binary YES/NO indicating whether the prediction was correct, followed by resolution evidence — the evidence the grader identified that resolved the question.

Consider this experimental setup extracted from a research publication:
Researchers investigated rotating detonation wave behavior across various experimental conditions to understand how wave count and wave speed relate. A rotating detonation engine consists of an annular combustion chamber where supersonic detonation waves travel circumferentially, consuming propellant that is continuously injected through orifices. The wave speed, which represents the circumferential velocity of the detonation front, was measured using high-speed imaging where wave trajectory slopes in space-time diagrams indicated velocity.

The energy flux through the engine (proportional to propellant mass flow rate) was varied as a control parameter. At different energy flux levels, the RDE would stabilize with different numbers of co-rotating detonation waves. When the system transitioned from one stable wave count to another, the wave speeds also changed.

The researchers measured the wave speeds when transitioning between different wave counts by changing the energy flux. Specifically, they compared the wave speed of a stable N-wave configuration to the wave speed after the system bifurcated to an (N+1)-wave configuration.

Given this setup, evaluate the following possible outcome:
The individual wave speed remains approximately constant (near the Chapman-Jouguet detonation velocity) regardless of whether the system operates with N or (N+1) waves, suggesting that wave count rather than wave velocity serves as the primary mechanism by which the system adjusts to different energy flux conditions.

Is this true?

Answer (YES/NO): NO